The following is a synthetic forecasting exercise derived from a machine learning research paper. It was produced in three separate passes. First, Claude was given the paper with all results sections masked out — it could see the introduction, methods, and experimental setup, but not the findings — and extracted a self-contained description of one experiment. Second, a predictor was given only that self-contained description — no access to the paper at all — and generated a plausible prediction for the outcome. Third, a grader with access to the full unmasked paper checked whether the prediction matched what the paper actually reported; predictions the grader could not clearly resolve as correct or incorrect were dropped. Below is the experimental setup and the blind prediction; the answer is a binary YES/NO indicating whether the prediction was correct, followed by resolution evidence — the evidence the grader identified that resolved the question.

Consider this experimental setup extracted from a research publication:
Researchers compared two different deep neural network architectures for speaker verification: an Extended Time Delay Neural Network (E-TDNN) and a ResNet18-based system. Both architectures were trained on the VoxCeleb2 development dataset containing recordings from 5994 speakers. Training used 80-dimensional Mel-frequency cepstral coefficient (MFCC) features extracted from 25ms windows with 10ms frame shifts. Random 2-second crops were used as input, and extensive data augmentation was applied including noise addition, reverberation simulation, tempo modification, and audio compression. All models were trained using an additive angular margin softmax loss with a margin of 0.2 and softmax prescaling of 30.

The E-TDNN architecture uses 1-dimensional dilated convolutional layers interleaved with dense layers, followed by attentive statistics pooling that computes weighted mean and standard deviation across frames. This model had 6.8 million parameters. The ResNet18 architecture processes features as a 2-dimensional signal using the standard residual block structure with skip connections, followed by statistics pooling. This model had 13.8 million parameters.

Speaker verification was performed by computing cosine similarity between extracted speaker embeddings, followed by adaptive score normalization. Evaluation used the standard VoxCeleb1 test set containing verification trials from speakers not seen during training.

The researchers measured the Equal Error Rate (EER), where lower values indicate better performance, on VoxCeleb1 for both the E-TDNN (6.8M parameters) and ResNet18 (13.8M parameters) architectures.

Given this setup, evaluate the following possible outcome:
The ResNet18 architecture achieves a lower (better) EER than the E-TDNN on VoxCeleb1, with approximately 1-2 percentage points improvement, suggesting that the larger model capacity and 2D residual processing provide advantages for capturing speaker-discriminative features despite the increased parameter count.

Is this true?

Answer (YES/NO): NO